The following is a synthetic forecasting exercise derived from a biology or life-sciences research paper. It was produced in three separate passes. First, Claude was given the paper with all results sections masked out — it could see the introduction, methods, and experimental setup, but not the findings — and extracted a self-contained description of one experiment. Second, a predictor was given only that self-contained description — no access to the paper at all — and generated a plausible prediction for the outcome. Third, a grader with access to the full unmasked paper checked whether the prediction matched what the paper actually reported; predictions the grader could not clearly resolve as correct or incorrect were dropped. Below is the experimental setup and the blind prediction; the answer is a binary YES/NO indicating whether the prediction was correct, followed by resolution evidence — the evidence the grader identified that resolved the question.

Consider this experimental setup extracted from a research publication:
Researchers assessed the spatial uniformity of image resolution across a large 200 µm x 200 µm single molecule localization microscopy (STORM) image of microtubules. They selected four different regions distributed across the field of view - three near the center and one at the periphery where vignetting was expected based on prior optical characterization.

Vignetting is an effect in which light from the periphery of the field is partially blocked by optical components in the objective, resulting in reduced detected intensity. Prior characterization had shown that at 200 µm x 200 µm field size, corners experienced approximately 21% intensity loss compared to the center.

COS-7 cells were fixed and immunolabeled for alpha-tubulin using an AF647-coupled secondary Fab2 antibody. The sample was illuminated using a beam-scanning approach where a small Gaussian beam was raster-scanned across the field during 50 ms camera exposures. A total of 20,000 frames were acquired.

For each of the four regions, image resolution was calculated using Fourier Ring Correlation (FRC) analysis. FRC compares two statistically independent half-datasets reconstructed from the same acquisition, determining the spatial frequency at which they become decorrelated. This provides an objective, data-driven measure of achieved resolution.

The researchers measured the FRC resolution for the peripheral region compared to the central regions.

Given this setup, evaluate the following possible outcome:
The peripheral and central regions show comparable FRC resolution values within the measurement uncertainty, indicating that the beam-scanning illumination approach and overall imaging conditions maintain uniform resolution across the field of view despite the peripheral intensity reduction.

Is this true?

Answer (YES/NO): YES